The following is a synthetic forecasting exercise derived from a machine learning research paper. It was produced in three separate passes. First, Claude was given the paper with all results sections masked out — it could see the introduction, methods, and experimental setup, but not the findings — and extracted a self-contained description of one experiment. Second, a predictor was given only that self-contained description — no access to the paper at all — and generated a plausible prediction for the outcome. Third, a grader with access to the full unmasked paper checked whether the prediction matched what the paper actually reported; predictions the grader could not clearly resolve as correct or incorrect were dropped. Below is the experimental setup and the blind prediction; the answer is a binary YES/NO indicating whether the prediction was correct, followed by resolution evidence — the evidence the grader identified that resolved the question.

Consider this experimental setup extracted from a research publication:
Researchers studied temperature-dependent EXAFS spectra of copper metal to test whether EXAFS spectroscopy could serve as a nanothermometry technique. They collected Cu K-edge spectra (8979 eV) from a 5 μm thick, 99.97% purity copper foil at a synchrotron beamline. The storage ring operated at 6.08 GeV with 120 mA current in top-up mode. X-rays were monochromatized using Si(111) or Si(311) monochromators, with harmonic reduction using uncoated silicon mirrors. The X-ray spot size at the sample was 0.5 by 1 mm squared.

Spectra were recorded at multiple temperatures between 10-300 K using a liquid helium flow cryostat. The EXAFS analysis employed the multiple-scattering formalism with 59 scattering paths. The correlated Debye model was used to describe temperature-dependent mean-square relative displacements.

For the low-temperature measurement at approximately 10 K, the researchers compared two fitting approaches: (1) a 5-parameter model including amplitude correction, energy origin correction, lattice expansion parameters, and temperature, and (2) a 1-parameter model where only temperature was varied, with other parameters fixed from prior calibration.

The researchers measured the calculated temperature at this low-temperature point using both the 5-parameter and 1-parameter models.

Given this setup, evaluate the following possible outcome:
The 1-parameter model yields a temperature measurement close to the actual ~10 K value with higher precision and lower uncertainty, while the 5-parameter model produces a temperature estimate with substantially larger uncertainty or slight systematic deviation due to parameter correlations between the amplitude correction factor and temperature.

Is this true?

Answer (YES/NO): NO